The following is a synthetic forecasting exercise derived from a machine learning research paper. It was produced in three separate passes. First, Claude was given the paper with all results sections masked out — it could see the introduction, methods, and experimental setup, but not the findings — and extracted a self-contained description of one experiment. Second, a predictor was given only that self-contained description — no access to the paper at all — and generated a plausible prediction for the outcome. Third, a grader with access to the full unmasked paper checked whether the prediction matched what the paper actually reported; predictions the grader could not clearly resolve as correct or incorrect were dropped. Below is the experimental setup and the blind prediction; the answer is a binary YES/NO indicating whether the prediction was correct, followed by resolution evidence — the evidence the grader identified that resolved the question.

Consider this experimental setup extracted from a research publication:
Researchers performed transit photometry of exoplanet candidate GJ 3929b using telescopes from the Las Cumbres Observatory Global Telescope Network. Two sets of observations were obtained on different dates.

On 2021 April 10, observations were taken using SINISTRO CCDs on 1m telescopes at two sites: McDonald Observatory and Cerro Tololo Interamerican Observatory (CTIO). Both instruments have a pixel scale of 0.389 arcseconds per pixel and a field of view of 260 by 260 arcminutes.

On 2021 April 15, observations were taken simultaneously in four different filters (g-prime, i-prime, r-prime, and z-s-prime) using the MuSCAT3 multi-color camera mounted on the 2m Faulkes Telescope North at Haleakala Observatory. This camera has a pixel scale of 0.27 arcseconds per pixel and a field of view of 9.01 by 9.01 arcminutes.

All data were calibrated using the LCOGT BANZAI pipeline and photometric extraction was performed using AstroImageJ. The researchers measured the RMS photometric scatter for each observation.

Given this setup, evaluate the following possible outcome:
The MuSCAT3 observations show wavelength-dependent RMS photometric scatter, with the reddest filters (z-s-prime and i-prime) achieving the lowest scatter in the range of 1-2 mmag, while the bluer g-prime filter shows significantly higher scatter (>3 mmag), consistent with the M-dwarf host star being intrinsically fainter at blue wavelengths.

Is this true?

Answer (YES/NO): NO